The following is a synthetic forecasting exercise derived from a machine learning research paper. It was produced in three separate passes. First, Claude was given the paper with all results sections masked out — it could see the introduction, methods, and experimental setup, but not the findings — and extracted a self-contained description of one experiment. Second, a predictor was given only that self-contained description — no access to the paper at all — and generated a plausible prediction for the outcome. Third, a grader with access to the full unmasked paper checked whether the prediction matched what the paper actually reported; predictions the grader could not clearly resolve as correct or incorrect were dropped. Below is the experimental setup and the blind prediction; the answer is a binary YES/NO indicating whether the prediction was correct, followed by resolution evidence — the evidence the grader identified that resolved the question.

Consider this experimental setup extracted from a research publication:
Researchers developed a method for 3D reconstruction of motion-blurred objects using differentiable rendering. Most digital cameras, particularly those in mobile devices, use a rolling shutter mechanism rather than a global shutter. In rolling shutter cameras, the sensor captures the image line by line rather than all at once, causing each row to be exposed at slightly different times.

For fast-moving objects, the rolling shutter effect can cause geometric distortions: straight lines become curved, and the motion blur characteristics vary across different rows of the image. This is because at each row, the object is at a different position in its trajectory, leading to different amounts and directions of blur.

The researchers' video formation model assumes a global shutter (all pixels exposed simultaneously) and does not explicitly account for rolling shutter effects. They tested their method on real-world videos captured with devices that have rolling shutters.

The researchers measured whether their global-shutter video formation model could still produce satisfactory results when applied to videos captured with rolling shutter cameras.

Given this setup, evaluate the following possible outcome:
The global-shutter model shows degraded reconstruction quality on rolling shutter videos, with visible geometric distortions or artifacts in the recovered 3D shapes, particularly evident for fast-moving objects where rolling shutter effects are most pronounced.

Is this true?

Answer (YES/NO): NO